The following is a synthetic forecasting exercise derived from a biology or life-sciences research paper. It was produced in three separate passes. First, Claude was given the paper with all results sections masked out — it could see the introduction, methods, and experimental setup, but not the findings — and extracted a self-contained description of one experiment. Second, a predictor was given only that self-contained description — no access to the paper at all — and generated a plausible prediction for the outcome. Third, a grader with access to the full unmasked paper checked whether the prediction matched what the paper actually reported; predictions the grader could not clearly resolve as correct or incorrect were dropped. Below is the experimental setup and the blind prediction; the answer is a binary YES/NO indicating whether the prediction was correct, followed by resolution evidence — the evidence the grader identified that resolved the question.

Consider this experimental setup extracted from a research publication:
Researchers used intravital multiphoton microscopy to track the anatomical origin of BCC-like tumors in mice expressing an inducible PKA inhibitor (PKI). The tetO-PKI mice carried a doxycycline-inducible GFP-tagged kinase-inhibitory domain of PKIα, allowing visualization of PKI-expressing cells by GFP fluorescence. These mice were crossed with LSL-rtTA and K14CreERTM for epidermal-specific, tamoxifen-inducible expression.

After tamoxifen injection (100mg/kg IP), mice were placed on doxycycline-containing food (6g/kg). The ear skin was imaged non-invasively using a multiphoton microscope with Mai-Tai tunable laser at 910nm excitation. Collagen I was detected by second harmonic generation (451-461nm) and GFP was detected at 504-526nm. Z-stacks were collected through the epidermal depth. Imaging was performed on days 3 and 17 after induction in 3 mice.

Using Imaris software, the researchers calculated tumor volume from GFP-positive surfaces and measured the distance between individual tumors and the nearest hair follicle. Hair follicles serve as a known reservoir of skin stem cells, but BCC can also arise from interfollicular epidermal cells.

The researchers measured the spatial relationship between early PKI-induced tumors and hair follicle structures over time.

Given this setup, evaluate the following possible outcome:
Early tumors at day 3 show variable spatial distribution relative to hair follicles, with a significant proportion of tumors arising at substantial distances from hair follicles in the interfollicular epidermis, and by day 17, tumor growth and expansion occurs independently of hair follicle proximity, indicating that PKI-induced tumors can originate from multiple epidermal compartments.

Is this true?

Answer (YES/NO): YES